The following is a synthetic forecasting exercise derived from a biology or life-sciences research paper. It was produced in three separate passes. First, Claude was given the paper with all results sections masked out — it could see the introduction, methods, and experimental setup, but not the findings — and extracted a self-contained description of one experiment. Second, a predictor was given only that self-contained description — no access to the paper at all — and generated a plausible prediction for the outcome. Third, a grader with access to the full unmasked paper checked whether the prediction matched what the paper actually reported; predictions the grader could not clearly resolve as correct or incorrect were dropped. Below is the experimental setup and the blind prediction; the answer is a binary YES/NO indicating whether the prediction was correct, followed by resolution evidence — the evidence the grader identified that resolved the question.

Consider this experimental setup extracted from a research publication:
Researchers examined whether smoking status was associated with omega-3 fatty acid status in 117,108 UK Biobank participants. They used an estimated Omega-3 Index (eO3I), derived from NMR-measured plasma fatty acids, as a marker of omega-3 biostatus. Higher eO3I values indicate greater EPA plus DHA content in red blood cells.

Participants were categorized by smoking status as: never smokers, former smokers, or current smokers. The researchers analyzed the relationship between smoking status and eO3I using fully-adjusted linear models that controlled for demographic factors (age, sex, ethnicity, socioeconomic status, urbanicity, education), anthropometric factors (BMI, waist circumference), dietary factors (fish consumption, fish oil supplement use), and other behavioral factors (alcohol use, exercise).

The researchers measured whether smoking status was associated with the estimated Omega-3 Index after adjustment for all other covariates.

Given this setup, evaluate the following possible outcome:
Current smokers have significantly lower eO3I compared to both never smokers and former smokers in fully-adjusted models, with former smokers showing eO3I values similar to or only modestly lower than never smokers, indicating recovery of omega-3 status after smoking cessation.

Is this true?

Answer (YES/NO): YES